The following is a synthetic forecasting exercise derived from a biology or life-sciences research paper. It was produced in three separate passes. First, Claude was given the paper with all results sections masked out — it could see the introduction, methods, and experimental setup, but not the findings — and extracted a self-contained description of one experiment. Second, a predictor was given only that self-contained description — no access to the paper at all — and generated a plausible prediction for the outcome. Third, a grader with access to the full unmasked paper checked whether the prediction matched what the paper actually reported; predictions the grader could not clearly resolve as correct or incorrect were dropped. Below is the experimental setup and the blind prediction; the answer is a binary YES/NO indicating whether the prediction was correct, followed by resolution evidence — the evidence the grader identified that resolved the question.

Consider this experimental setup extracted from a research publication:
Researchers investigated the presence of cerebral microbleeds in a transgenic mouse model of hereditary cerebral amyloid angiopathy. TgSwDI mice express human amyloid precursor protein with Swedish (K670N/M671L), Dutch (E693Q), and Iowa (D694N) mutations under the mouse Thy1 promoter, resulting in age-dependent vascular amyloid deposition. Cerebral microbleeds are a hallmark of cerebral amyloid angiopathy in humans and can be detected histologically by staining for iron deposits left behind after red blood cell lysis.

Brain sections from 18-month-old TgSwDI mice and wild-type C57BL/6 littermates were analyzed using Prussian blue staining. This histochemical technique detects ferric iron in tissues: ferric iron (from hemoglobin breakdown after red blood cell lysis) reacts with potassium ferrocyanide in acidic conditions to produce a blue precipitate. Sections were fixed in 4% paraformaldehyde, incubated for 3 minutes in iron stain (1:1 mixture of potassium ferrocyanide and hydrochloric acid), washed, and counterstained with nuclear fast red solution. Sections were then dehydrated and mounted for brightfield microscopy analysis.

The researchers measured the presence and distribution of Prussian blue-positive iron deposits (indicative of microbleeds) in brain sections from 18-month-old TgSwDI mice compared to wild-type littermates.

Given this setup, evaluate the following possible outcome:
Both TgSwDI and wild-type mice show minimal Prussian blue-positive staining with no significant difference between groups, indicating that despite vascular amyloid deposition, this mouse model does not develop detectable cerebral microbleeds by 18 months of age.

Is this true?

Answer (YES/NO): YES